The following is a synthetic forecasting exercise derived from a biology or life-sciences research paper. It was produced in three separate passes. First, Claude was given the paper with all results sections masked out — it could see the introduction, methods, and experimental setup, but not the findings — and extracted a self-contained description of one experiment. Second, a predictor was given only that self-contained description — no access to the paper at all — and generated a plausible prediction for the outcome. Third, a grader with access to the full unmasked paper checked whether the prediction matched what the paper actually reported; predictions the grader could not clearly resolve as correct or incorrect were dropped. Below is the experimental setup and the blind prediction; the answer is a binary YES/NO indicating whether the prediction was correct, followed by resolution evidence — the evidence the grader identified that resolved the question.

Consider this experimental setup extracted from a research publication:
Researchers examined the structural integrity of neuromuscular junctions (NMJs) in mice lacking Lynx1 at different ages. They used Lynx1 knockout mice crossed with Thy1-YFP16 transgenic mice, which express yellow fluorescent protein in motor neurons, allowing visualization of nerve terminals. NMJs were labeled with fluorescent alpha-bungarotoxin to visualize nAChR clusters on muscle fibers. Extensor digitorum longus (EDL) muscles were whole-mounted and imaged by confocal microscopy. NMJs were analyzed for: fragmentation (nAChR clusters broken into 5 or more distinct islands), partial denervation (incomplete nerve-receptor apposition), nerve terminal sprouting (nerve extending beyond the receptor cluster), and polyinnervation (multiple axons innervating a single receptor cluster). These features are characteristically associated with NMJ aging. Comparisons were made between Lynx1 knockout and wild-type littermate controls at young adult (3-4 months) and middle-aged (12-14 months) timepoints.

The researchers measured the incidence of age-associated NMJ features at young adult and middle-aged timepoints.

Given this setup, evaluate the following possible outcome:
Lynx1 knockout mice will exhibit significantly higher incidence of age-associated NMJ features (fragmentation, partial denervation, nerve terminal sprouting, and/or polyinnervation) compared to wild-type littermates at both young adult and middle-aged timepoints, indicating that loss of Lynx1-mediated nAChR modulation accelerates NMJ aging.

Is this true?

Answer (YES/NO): YES